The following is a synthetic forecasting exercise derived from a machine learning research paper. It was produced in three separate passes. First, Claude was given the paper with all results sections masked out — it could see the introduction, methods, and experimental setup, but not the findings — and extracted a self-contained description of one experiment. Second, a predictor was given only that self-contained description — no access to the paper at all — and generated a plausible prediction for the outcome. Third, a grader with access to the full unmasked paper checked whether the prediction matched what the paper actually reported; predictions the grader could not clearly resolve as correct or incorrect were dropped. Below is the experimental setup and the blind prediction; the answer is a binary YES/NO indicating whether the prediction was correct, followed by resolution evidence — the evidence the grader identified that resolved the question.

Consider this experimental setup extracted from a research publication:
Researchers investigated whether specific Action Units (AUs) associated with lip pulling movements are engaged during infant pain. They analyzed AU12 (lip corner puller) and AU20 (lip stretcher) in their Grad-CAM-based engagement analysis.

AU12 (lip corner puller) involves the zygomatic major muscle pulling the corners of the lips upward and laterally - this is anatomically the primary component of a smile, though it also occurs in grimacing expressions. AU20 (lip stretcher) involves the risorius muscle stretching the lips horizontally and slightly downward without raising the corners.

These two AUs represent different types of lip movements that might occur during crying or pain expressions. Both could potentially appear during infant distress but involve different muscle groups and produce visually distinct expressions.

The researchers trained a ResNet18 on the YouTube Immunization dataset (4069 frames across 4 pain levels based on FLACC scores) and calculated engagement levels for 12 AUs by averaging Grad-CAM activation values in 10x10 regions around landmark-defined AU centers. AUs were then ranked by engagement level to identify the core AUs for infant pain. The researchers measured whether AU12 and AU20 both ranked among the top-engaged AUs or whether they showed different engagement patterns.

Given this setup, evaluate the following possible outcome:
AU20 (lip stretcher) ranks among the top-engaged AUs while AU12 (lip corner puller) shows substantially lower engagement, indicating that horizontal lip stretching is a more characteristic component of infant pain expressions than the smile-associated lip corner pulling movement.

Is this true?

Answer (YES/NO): NO